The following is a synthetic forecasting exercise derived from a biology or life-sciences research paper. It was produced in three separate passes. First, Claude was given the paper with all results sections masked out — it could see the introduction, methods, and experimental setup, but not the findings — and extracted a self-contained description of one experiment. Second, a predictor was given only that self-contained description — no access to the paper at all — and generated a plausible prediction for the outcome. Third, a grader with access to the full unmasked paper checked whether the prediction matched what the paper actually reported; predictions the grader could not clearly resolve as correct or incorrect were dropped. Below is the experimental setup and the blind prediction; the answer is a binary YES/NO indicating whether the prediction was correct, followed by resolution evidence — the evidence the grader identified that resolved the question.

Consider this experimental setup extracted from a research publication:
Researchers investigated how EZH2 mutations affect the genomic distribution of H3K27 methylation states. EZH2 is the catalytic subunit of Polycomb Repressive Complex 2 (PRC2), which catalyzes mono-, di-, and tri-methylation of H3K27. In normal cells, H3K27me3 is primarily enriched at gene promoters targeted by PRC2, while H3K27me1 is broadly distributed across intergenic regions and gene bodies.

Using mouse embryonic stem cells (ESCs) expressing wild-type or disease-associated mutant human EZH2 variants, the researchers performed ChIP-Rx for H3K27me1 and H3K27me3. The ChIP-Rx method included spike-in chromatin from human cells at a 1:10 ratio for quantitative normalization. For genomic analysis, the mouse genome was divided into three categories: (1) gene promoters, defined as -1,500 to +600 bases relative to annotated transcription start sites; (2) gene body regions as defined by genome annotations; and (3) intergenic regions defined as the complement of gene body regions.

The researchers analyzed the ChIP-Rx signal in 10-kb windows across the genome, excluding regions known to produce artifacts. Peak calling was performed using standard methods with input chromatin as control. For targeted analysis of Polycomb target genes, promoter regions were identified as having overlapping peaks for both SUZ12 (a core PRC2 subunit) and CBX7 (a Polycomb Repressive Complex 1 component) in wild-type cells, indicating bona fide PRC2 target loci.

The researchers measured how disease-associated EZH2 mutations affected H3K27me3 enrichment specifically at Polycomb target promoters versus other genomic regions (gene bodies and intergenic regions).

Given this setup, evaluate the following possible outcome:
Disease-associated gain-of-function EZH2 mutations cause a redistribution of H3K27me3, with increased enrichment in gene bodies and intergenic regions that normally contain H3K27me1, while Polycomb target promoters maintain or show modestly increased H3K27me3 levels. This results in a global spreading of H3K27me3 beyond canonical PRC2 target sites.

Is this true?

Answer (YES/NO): NO